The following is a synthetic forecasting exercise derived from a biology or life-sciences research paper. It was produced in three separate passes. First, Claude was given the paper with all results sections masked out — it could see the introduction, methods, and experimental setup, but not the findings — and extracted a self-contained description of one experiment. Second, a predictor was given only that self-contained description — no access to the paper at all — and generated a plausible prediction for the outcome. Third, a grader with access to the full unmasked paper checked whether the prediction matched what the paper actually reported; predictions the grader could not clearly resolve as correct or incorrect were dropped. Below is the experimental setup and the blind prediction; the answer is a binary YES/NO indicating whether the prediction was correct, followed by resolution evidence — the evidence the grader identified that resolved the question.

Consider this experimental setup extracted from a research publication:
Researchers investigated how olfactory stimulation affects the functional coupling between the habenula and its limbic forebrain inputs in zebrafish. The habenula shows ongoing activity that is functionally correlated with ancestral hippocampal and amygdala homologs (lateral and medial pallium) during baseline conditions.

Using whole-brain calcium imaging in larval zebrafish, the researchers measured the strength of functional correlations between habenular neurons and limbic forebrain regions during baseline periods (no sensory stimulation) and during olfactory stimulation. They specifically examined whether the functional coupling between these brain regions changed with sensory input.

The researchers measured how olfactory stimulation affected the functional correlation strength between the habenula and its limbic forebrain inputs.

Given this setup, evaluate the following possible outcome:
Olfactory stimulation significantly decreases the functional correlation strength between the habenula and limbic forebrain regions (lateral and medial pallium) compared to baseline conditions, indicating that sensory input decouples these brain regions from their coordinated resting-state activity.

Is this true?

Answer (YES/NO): YES